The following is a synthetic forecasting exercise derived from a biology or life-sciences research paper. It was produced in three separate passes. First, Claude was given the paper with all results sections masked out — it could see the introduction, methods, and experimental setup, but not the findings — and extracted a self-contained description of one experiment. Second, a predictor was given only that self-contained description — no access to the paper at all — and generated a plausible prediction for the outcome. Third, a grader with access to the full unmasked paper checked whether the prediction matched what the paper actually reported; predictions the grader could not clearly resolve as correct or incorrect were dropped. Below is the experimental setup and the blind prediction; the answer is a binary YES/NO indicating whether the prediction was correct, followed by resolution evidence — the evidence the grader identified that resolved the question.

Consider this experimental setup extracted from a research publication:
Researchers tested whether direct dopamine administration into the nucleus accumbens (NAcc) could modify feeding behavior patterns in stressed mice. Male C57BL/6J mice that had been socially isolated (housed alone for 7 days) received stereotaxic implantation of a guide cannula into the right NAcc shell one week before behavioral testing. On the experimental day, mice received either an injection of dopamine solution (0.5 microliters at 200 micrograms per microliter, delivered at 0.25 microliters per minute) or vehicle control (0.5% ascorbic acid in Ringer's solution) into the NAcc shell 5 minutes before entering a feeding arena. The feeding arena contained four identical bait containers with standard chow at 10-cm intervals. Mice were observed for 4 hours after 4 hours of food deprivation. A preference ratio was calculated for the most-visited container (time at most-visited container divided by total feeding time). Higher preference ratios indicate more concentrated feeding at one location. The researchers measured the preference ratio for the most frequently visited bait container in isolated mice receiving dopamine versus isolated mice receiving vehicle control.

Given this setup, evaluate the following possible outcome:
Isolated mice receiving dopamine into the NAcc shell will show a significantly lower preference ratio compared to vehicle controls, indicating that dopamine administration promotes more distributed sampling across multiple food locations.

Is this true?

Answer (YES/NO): YES